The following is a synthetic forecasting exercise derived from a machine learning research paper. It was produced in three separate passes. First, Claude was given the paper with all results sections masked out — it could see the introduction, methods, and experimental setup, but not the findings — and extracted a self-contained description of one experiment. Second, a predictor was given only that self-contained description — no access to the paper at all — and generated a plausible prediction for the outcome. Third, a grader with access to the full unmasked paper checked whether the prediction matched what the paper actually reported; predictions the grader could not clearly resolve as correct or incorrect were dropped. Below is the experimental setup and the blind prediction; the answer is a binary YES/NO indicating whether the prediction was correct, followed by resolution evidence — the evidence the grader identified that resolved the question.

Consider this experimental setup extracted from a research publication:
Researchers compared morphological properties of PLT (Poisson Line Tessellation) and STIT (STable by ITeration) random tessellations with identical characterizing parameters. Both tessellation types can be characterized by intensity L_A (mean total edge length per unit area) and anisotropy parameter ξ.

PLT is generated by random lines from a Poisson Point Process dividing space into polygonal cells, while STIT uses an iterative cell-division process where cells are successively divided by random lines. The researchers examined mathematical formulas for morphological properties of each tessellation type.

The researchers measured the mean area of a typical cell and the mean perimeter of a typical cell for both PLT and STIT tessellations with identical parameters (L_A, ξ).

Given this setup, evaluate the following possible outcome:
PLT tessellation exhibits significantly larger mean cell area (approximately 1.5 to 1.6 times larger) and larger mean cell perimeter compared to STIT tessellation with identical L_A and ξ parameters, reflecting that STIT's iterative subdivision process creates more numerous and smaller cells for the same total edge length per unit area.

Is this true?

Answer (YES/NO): NO